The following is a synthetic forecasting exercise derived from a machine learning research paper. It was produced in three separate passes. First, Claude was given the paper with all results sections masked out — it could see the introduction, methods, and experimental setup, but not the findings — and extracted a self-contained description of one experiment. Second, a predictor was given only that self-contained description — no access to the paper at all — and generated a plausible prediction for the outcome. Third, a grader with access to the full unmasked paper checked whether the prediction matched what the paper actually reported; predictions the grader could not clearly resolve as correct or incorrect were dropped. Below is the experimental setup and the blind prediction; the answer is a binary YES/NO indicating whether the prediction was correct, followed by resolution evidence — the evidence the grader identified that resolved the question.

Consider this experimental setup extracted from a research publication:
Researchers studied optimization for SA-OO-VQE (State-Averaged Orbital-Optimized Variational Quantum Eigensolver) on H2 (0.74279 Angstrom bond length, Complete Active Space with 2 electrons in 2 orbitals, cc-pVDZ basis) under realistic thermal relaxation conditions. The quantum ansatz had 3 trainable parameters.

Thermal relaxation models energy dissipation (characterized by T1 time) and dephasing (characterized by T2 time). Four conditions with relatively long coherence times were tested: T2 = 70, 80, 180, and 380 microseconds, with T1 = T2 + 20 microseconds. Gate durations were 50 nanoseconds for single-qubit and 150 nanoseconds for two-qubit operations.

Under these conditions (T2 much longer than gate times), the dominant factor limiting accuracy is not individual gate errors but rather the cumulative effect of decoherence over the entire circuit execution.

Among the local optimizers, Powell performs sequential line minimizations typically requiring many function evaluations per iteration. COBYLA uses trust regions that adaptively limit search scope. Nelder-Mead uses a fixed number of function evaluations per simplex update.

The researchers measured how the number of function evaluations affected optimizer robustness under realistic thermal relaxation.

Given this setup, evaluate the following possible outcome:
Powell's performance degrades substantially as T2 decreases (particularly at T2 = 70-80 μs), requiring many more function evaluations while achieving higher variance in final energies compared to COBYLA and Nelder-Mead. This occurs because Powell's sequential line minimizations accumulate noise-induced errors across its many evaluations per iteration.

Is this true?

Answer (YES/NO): NO